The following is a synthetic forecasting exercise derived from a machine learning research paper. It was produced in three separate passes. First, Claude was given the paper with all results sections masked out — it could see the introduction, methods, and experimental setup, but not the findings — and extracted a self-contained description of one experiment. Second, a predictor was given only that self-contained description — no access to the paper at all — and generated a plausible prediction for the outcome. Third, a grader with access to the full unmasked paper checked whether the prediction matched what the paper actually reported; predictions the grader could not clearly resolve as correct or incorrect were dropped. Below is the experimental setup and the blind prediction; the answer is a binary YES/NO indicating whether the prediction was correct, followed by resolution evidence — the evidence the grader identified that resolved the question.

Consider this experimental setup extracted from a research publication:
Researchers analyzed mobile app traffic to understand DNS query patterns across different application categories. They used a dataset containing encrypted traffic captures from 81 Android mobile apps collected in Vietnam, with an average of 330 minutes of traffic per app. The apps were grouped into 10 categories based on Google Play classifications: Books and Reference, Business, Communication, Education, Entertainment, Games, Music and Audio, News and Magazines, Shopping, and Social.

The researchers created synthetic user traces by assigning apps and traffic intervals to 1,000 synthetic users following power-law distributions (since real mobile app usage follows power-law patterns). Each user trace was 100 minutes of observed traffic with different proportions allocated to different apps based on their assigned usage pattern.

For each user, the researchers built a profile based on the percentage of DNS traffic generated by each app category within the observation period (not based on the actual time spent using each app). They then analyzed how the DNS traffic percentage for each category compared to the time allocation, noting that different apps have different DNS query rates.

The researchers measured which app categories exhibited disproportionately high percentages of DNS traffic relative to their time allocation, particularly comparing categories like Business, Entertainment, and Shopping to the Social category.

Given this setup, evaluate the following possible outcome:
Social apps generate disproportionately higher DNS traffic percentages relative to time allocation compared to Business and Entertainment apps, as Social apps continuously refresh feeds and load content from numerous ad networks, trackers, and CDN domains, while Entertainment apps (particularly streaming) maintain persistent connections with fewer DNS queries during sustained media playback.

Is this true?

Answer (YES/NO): NO